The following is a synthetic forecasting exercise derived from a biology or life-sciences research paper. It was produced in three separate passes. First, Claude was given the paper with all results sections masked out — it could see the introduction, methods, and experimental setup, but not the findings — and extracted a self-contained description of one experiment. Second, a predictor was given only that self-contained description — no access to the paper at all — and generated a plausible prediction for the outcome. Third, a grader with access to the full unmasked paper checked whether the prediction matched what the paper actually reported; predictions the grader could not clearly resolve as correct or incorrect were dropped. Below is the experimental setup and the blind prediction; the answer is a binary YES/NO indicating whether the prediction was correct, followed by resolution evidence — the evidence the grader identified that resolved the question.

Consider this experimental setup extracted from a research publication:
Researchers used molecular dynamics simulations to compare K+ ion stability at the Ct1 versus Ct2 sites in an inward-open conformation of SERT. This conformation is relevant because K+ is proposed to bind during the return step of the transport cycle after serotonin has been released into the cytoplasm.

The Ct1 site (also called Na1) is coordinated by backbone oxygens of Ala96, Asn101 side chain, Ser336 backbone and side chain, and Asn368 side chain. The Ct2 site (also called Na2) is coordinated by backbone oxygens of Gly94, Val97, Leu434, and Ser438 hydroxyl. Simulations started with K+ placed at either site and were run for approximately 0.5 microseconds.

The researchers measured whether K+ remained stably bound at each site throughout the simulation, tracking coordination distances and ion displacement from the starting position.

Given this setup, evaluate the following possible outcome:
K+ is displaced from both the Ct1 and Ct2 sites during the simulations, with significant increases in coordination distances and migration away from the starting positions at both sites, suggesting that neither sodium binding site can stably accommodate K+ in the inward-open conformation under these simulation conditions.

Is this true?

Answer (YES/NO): YES